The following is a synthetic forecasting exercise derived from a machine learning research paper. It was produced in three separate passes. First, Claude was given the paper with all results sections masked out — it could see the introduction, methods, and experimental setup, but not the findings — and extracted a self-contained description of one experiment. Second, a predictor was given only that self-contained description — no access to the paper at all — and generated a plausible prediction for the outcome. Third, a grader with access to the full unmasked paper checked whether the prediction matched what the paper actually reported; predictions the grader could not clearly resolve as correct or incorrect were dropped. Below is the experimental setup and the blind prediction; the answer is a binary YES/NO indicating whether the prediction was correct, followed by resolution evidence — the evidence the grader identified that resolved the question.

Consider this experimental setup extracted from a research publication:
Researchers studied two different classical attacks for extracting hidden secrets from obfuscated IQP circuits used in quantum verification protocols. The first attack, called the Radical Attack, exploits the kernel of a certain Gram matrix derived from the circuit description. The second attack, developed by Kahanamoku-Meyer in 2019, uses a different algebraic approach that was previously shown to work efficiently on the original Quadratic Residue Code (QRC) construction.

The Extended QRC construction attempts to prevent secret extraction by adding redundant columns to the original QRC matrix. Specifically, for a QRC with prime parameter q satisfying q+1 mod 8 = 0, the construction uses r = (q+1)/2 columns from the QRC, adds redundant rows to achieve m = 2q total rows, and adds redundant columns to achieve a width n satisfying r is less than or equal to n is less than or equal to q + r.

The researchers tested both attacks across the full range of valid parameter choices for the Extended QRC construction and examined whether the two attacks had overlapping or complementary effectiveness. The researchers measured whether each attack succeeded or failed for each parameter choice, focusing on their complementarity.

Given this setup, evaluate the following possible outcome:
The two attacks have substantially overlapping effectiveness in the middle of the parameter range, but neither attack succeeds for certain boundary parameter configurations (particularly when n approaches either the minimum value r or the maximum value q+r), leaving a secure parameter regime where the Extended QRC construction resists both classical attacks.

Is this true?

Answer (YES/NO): NO